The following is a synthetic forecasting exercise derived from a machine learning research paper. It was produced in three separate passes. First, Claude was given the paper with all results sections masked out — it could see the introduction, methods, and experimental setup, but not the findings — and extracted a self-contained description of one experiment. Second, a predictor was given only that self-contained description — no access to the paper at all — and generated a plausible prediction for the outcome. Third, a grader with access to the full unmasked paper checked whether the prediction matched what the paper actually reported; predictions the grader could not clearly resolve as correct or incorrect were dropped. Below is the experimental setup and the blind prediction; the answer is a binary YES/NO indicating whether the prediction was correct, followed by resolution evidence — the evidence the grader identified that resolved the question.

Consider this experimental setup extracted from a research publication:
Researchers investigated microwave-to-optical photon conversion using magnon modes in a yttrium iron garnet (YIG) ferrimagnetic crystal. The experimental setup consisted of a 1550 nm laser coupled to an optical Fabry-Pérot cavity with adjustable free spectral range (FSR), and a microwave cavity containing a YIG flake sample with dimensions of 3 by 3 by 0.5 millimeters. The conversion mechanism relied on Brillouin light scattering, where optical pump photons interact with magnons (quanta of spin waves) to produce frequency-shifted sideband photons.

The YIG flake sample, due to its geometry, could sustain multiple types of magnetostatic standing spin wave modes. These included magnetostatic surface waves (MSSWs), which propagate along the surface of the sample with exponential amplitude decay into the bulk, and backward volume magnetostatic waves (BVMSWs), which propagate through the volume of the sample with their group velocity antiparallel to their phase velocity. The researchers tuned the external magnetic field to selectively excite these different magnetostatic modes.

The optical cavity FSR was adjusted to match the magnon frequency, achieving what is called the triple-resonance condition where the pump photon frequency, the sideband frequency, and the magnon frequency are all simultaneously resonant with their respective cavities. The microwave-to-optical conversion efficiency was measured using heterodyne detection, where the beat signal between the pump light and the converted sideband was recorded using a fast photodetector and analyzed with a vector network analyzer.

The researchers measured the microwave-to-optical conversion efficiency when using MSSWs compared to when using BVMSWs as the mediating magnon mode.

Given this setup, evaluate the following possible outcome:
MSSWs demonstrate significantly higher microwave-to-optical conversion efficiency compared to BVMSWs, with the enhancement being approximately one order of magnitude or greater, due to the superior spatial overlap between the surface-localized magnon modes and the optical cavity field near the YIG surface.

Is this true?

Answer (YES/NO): NO